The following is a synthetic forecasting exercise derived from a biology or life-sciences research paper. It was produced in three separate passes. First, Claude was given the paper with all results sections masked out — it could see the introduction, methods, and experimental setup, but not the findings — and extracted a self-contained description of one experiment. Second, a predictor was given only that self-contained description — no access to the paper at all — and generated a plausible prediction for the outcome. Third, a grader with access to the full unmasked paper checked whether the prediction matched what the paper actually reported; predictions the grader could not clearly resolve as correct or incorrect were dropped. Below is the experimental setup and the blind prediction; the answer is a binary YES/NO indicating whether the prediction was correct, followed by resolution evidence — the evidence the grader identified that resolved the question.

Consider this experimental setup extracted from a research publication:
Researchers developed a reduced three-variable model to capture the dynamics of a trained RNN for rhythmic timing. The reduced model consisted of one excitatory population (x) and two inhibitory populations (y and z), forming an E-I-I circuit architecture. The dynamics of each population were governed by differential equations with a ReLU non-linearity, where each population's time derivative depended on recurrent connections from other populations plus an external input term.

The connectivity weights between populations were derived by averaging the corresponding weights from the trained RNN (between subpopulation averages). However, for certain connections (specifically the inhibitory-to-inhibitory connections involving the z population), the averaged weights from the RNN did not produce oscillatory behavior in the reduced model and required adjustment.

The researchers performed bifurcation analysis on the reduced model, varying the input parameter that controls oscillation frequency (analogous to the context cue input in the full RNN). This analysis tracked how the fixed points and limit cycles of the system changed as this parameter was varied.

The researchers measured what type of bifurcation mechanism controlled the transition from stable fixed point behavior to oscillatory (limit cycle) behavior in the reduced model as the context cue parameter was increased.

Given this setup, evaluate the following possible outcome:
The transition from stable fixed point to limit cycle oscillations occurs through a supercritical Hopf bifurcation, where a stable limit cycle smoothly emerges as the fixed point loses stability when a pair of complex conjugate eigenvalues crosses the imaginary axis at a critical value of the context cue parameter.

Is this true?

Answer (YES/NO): NO